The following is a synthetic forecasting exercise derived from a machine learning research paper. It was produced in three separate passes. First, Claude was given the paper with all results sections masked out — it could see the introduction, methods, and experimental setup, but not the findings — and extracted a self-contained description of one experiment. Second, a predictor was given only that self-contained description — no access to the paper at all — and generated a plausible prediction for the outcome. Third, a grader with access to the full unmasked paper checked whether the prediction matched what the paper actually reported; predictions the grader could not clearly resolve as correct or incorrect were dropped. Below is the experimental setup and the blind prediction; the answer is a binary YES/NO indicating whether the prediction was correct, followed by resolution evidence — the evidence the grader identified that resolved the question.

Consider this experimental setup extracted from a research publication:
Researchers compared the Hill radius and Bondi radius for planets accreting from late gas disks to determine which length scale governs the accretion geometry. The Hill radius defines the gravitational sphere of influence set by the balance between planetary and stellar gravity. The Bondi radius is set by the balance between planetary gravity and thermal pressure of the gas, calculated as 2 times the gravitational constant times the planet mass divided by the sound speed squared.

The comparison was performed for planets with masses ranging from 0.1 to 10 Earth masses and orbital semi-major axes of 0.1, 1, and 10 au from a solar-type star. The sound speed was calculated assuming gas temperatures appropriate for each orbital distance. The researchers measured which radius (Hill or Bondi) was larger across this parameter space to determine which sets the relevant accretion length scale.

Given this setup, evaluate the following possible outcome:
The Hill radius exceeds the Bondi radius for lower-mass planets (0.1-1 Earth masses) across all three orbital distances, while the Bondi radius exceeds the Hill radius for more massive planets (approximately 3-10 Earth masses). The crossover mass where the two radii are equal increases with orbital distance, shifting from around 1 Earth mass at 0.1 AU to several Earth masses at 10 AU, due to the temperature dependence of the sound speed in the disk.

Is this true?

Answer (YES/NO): NO